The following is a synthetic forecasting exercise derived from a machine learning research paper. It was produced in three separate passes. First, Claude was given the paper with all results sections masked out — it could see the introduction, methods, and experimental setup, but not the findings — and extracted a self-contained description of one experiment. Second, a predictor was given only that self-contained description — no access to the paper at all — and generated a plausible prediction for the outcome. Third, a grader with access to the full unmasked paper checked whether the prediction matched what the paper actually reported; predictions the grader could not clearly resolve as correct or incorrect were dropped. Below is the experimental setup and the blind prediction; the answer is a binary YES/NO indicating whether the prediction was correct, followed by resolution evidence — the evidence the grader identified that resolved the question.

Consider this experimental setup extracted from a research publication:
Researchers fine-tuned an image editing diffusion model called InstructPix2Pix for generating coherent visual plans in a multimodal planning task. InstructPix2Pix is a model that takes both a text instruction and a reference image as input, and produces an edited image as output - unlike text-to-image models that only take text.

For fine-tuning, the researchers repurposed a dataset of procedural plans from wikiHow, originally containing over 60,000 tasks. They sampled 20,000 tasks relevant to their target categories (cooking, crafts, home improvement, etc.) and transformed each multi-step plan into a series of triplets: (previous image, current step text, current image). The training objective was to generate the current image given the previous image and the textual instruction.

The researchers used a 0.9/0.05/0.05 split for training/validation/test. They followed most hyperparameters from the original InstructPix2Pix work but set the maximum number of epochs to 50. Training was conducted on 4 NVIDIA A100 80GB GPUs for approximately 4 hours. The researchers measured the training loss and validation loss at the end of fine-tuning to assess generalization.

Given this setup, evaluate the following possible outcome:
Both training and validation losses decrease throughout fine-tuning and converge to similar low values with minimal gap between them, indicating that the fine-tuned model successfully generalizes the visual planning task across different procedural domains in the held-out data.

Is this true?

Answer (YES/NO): YES